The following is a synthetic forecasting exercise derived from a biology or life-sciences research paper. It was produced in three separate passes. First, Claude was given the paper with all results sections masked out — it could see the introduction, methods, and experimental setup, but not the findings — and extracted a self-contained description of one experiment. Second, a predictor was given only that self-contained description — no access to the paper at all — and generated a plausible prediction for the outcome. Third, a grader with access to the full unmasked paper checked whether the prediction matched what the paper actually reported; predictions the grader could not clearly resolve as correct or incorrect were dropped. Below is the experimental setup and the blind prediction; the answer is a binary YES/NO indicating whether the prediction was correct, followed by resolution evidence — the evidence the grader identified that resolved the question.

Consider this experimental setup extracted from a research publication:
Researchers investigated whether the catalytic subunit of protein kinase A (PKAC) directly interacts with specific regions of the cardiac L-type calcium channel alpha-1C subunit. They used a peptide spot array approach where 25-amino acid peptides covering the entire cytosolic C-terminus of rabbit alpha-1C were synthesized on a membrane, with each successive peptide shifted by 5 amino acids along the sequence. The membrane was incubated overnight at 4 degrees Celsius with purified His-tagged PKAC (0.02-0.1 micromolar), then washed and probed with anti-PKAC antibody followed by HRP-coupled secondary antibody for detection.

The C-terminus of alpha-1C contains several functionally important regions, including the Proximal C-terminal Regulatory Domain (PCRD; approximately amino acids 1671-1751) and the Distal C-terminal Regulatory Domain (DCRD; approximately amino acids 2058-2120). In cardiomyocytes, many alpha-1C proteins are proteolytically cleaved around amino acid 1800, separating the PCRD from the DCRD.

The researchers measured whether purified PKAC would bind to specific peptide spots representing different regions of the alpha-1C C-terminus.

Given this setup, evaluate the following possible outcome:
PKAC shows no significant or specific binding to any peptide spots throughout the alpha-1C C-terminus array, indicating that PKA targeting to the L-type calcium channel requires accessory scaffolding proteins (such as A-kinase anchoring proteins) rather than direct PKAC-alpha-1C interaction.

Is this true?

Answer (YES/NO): NO